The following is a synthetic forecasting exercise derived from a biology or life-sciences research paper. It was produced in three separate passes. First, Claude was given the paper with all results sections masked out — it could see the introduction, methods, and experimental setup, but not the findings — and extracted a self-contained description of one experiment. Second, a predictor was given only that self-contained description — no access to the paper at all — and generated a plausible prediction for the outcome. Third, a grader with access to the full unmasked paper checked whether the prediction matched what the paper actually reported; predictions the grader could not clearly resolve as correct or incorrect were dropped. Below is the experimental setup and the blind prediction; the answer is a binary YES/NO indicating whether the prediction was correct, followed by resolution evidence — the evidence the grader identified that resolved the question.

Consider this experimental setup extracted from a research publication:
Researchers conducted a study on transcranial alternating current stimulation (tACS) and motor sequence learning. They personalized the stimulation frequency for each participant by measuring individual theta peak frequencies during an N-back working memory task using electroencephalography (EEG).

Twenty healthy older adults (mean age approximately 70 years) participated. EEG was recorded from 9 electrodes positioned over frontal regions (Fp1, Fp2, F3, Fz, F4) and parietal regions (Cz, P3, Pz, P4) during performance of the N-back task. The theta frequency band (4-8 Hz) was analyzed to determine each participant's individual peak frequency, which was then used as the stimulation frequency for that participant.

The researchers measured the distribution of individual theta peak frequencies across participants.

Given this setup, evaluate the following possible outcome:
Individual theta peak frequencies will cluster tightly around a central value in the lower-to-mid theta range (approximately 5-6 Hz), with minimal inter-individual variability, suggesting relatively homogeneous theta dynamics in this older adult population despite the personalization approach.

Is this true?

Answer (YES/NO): NO